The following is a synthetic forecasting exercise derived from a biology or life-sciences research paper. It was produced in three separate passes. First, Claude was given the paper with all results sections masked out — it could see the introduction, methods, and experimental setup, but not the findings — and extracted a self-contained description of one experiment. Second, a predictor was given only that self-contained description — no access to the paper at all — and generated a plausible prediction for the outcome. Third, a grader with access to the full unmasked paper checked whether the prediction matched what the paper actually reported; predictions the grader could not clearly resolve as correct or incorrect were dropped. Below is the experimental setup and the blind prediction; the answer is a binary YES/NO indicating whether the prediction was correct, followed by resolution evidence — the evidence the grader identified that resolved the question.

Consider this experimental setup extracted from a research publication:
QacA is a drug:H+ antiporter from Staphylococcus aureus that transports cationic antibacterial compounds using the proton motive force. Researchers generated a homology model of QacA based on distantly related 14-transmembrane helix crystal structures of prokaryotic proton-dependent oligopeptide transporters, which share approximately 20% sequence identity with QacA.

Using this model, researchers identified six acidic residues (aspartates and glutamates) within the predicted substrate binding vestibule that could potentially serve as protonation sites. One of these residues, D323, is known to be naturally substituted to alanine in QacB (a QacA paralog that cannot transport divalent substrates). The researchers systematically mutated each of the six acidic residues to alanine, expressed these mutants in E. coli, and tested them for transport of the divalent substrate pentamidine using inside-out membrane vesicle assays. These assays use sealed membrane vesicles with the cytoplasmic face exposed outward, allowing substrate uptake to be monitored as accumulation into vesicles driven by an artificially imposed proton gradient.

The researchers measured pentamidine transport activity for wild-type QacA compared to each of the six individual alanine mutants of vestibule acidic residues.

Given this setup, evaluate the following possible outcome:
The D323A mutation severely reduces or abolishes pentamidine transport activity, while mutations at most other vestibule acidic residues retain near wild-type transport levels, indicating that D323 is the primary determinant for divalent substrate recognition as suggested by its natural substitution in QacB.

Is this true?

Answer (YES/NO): NO